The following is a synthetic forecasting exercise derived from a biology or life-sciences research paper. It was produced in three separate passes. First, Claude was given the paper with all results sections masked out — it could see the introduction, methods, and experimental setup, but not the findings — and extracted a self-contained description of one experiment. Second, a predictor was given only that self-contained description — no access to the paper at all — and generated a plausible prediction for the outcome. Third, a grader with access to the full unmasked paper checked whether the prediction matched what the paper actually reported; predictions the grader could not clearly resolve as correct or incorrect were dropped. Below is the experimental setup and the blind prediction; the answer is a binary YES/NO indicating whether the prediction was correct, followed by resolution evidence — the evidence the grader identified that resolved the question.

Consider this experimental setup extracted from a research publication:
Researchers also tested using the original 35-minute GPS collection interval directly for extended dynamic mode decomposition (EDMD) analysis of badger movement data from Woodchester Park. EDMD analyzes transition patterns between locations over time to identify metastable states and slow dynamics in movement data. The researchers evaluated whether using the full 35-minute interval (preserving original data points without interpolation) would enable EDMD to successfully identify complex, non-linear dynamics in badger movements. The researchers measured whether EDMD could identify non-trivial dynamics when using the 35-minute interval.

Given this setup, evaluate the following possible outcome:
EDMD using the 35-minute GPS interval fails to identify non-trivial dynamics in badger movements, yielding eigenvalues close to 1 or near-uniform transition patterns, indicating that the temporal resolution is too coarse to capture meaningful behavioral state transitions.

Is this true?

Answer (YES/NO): YES